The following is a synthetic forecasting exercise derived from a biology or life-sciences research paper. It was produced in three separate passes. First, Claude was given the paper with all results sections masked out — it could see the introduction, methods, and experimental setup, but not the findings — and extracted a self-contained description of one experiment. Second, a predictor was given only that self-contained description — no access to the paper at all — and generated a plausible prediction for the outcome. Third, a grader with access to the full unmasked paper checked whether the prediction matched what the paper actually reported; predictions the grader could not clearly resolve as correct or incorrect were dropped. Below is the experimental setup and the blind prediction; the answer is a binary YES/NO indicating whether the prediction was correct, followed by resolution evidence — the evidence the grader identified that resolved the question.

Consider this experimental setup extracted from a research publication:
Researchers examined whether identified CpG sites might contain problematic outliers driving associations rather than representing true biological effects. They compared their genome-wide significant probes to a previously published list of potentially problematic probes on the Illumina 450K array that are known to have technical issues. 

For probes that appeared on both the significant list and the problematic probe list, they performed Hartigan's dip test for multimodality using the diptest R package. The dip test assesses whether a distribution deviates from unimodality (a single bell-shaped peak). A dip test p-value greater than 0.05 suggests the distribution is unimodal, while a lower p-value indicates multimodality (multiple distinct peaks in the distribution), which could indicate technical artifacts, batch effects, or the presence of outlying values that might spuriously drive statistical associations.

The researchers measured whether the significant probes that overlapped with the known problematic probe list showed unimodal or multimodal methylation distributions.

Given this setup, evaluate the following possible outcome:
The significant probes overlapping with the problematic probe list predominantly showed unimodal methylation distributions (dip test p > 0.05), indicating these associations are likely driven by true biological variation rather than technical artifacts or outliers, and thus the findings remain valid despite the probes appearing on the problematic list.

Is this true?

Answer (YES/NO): YES